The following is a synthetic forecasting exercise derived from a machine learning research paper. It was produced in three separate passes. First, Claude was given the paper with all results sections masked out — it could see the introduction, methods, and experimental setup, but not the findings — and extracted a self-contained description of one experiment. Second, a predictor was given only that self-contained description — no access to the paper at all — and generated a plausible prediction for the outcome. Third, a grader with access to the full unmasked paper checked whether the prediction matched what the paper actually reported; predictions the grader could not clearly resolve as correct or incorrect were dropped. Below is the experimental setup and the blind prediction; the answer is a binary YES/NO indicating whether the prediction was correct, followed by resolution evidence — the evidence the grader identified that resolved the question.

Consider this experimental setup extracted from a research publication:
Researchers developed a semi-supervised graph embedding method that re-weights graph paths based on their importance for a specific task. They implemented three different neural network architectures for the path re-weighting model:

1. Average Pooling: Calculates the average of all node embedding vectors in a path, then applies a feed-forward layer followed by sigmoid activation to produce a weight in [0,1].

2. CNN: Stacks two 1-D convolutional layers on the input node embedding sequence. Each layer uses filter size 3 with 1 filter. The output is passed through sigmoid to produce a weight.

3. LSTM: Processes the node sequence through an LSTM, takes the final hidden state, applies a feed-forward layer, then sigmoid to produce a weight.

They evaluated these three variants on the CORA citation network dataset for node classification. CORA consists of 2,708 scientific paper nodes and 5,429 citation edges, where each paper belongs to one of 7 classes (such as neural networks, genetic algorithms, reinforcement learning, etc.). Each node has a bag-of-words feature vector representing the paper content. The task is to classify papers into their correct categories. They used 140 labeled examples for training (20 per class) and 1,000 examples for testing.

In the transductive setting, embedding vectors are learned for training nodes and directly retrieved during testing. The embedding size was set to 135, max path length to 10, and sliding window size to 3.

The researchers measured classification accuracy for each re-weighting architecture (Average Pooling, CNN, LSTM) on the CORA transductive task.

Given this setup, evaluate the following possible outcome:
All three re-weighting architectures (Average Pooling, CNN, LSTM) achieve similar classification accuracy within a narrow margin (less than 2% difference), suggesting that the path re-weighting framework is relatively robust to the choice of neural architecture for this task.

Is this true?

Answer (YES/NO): NO